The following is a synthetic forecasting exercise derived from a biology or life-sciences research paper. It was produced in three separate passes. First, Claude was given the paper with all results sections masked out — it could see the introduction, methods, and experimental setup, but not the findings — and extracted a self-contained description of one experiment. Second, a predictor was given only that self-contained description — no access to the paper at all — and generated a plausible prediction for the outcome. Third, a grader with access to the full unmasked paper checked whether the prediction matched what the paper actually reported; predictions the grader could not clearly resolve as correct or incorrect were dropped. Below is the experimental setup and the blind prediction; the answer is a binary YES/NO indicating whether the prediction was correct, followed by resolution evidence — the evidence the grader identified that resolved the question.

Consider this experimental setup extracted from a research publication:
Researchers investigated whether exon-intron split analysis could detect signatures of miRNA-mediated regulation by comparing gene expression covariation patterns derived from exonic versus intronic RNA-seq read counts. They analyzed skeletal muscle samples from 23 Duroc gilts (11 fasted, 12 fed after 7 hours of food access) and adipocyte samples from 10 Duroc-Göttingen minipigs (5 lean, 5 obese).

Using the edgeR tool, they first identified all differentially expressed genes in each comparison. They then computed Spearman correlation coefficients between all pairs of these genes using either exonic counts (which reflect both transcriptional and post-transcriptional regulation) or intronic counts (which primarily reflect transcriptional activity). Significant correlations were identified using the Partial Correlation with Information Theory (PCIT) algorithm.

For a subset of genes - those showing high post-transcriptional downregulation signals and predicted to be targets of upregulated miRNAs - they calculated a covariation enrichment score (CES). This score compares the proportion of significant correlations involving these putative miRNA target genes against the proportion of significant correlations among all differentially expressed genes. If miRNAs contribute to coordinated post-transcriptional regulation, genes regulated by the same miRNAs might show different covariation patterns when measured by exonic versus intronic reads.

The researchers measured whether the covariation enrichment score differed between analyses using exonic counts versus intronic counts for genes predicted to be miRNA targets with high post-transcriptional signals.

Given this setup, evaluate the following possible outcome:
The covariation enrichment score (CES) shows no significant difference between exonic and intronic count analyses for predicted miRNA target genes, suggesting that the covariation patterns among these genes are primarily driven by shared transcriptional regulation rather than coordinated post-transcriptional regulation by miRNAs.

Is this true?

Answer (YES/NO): NO